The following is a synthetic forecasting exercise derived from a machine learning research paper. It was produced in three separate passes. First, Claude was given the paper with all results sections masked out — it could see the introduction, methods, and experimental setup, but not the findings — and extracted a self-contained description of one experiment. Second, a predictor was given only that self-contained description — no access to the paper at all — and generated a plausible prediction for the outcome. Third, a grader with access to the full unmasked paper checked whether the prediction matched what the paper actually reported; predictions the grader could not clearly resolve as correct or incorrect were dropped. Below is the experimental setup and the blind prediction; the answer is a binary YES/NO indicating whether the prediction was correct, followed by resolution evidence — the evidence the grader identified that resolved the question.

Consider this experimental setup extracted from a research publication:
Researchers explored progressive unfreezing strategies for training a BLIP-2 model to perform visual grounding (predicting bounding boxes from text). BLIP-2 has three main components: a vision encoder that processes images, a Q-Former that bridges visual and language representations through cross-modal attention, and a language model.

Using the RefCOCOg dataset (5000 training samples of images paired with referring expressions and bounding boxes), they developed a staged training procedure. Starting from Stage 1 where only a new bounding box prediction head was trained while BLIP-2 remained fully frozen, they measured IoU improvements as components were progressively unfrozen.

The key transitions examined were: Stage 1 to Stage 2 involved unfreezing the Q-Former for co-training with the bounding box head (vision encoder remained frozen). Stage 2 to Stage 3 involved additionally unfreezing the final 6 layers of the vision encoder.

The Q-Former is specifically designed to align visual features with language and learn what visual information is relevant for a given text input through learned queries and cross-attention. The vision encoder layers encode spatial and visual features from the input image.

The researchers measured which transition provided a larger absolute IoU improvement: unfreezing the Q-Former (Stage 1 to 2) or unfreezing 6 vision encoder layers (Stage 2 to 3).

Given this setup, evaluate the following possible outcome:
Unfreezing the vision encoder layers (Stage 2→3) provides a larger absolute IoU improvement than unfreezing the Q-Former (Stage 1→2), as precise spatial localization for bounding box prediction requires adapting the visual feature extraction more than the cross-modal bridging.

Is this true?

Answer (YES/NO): YES